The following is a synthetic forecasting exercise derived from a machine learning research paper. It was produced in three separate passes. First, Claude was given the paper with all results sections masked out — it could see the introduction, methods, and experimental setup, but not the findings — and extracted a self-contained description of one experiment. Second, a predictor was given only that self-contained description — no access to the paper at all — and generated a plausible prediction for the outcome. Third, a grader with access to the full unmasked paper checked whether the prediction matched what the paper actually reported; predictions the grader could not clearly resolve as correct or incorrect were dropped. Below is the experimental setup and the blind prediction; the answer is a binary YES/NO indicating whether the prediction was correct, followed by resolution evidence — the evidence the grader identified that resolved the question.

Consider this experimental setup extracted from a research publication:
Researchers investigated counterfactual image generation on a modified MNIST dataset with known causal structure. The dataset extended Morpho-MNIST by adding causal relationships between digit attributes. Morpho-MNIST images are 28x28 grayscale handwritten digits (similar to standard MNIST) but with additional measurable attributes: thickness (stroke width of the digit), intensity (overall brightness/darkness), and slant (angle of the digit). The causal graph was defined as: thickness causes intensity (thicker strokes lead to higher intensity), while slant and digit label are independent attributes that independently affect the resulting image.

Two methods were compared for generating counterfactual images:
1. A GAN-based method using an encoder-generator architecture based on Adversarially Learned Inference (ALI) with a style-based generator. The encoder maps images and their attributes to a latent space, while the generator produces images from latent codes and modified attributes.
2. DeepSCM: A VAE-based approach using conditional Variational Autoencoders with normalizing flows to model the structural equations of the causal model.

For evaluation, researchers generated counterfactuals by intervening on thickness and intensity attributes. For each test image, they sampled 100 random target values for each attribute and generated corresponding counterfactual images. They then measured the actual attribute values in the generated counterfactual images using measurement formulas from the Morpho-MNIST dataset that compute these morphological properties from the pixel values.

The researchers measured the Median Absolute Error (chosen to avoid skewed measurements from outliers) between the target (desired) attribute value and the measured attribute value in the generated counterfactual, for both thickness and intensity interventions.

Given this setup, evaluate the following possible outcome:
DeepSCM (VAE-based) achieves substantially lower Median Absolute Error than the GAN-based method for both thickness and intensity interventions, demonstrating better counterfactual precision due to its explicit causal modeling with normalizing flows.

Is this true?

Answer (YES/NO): NO